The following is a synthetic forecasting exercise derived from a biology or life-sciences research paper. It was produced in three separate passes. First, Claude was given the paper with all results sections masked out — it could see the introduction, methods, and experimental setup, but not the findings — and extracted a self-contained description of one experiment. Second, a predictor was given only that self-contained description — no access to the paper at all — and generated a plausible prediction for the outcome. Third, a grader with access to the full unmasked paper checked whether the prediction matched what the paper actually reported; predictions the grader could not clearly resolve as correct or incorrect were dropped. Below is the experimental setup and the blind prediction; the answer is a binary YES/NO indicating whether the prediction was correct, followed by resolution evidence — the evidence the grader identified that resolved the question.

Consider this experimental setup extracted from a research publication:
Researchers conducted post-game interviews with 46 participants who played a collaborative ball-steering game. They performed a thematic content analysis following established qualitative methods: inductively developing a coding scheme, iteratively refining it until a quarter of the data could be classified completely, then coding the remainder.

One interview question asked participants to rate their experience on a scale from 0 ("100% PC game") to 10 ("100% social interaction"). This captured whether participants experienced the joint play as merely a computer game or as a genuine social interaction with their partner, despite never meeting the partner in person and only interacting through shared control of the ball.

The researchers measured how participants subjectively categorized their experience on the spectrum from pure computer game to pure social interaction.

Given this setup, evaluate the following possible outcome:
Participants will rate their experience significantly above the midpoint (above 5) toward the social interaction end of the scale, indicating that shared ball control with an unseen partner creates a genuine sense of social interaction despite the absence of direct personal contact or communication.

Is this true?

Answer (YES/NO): YES